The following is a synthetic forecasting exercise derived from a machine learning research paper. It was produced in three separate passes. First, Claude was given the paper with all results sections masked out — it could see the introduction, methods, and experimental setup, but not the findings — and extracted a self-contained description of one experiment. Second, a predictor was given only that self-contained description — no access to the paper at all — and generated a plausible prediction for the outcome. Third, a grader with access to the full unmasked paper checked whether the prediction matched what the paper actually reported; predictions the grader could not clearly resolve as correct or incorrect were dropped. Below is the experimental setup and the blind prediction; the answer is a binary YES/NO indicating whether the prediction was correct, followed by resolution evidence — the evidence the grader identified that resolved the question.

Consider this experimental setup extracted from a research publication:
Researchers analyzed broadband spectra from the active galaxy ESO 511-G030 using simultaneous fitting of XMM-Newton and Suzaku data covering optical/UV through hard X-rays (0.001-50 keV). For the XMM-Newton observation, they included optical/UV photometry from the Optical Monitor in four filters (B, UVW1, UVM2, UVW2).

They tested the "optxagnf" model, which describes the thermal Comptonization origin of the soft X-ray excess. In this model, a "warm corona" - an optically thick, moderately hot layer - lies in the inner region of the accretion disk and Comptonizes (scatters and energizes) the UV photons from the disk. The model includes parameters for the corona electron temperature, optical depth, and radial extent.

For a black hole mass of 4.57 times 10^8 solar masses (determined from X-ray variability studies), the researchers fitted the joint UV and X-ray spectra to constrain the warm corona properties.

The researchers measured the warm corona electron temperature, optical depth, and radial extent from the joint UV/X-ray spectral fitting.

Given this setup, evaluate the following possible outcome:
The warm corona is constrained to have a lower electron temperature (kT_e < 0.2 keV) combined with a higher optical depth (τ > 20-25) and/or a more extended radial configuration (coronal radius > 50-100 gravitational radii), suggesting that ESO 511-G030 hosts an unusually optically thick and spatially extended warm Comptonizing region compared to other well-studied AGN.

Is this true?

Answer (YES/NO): NO